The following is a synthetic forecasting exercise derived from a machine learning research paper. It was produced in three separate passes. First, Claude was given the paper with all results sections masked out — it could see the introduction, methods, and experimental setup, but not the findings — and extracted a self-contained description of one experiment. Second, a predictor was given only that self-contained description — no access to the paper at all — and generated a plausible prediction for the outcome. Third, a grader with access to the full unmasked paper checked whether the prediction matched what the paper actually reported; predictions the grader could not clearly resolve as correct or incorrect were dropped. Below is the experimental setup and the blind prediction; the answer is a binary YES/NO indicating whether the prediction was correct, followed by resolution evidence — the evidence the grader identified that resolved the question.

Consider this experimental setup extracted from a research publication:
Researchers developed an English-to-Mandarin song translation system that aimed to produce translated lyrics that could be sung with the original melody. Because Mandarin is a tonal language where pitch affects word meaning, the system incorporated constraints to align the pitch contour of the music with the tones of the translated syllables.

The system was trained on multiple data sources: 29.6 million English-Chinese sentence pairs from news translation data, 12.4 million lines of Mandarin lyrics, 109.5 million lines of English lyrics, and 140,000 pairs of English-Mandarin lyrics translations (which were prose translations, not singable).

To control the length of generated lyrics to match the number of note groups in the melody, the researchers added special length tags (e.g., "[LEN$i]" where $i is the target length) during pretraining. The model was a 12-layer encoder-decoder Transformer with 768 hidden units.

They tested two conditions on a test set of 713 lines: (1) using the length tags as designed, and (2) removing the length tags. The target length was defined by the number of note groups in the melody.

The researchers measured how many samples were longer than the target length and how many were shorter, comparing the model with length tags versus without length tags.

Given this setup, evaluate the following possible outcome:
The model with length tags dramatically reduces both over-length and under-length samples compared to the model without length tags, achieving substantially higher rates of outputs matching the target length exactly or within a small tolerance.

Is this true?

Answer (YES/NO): YES